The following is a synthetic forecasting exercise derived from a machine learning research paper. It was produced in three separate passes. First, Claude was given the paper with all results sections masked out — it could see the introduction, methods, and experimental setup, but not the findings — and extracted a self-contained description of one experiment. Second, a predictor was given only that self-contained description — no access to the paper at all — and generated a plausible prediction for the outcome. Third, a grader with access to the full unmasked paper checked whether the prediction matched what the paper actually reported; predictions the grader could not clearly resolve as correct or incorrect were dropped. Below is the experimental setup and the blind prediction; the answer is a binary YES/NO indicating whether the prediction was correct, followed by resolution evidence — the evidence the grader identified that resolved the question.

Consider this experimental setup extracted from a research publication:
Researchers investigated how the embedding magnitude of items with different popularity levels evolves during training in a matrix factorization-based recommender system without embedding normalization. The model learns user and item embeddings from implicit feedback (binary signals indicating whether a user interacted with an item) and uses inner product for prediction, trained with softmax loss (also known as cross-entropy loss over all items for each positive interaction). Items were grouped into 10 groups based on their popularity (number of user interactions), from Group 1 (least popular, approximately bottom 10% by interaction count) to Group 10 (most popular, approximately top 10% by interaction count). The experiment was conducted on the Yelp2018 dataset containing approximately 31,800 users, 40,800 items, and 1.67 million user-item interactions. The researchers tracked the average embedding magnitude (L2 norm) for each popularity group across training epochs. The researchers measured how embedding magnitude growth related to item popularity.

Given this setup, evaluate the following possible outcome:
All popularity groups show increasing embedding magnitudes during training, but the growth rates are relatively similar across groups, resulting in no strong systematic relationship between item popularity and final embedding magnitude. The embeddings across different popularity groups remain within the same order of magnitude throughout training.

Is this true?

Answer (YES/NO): NO